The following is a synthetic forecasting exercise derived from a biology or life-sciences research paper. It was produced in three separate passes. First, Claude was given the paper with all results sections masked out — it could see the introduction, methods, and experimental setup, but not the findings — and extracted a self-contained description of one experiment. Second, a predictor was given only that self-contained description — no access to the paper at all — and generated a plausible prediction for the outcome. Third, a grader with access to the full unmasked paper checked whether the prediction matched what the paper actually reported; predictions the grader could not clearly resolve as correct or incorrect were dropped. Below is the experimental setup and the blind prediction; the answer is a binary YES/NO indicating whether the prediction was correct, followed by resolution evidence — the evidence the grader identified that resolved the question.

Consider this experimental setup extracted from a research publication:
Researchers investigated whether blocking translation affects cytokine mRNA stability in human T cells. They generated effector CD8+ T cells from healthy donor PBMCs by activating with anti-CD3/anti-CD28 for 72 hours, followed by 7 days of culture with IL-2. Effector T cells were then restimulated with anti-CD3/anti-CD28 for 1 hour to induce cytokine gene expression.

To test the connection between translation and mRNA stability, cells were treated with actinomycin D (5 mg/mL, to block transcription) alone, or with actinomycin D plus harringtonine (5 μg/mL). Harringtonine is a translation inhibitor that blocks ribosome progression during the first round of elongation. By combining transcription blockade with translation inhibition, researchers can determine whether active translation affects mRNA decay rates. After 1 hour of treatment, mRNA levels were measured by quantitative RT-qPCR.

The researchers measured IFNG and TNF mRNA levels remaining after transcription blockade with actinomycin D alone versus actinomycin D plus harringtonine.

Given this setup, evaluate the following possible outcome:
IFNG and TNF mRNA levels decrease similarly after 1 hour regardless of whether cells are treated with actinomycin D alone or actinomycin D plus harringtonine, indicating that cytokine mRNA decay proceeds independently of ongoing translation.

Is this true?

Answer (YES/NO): NO